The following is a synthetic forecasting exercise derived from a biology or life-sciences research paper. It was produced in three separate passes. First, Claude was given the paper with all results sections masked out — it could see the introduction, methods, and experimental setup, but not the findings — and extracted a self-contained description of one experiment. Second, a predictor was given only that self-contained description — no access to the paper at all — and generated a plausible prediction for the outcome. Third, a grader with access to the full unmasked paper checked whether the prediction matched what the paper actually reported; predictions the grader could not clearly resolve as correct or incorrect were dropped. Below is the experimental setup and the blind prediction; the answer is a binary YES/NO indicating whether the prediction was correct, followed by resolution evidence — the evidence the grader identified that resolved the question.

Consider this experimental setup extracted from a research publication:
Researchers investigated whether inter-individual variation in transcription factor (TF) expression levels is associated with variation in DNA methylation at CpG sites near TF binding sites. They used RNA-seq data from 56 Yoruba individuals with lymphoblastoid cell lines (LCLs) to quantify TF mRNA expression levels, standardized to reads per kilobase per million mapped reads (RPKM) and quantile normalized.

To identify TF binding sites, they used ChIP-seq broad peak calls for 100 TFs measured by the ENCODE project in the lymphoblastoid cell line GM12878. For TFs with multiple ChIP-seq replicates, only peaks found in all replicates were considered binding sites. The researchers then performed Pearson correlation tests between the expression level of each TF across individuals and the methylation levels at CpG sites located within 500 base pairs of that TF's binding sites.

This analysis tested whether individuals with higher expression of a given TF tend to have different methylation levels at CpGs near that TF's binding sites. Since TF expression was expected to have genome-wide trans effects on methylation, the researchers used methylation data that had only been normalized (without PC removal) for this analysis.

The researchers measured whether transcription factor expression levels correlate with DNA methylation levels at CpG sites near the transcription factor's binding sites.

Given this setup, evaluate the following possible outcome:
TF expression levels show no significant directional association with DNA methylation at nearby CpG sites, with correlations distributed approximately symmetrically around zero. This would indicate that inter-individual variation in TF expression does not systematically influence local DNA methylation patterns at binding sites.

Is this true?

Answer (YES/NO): NO